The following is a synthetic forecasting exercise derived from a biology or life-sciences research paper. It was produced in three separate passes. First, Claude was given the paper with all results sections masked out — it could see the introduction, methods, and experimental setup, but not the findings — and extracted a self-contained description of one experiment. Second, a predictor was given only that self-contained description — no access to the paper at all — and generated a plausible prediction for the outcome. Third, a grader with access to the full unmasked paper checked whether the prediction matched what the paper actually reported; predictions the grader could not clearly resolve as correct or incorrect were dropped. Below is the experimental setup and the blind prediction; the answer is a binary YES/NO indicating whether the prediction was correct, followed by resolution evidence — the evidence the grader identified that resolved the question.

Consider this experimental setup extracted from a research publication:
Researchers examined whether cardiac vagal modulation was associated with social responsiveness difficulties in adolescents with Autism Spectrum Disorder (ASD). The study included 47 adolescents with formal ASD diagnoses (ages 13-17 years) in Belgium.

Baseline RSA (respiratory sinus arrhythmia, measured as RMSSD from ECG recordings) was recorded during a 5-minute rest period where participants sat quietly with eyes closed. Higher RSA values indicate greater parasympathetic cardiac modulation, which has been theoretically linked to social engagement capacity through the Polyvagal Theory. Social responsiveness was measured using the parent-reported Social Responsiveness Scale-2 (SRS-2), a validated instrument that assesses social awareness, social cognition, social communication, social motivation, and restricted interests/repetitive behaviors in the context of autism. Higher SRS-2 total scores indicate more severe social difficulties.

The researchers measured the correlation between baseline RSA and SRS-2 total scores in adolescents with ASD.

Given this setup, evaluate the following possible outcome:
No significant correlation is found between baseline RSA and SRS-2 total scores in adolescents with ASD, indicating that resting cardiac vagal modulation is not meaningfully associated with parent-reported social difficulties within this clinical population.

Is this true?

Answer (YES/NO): NO